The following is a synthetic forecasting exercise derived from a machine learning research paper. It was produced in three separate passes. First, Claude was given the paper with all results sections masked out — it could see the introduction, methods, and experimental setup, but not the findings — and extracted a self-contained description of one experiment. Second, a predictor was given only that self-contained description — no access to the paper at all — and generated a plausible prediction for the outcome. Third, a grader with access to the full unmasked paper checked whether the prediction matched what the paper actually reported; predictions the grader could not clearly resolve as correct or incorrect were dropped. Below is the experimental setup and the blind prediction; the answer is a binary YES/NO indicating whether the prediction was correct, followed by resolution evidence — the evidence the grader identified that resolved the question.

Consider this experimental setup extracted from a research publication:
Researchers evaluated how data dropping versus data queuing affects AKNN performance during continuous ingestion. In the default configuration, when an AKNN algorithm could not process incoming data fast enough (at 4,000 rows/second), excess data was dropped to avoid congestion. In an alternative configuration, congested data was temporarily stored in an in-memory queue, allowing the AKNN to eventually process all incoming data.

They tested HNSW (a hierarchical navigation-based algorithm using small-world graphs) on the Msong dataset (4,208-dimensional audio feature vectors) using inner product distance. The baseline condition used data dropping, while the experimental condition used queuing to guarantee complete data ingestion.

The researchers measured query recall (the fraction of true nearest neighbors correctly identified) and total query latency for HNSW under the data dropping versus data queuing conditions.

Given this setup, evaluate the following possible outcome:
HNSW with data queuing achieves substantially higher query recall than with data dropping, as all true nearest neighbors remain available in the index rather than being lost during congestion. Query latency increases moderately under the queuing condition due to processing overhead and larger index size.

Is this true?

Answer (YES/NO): NO